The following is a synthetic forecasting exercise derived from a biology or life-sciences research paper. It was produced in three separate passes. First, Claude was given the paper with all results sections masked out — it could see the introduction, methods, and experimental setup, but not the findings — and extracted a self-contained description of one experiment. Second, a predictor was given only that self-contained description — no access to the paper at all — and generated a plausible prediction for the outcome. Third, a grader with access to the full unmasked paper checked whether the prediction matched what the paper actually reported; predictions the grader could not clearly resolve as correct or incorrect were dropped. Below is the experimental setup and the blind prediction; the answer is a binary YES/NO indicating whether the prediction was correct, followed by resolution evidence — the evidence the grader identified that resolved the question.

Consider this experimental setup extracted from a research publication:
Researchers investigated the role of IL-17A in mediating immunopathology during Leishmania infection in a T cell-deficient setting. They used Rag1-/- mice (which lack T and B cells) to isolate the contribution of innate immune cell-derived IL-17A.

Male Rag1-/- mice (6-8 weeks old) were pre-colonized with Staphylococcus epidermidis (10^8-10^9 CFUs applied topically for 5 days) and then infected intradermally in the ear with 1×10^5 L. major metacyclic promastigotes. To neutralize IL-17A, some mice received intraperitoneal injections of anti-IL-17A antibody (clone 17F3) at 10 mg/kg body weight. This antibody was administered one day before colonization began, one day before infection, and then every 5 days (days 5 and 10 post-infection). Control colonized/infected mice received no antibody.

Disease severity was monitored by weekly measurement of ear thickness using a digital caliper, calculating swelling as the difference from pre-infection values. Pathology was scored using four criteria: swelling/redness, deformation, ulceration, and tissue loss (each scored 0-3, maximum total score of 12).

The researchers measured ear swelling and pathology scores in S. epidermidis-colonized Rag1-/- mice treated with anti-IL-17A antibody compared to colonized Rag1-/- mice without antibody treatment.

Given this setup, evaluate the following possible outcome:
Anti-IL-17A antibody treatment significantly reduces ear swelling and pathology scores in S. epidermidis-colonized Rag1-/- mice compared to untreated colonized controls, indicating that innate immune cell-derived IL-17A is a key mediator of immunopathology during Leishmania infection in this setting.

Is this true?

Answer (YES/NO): YES